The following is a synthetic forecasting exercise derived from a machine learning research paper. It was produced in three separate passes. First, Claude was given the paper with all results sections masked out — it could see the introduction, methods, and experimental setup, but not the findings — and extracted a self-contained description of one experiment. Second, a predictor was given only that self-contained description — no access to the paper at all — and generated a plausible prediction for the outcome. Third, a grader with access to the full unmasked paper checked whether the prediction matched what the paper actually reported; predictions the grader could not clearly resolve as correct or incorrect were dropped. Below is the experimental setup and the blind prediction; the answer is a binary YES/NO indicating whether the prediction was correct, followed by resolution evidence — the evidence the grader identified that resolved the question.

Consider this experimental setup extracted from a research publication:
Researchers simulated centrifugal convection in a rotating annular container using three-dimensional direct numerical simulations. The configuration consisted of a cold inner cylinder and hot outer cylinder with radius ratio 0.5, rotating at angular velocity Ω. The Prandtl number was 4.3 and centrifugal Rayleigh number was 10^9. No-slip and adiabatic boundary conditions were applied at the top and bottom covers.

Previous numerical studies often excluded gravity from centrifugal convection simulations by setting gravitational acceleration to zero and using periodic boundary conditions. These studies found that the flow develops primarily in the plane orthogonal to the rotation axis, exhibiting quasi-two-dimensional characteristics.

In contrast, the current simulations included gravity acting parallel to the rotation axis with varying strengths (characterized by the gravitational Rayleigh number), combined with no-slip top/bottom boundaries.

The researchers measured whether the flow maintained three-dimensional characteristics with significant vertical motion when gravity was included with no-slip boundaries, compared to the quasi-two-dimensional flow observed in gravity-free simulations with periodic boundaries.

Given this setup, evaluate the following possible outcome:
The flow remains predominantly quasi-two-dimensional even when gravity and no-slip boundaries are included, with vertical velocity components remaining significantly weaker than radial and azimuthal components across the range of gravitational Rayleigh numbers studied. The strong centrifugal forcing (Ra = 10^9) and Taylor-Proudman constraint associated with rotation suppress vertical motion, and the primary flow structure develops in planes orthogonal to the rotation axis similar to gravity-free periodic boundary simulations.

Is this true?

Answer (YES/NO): NO